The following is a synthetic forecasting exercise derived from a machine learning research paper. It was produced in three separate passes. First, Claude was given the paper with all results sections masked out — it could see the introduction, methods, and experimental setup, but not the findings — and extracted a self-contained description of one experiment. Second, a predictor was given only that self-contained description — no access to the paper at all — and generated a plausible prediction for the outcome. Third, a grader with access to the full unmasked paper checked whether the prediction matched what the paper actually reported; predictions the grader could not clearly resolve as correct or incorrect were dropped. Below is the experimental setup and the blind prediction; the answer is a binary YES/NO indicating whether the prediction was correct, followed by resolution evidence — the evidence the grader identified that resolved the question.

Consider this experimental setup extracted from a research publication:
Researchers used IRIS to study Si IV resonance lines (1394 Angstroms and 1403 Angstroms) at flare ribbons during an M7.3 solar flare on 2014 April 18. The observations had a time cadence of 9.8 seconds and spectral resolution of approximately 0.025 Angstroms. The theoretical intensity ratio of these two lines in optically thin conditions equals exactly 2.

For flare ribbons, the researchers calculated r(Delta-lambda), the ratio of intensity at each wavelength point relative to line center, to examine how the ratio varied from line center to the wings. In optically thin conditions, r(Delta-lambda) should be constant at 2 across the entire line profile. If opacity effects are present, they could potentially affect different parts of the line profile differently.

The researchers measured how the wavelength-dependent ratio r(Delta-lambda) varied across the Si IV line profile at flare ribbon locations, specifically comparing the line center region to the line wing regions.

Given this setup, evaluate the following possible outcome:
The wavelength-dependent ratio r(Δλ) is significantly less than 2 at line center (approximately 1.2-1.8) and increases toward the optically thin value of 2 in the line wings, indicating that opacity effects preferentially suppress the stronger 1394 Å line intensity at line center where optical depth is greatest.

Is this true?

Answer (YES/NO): NO